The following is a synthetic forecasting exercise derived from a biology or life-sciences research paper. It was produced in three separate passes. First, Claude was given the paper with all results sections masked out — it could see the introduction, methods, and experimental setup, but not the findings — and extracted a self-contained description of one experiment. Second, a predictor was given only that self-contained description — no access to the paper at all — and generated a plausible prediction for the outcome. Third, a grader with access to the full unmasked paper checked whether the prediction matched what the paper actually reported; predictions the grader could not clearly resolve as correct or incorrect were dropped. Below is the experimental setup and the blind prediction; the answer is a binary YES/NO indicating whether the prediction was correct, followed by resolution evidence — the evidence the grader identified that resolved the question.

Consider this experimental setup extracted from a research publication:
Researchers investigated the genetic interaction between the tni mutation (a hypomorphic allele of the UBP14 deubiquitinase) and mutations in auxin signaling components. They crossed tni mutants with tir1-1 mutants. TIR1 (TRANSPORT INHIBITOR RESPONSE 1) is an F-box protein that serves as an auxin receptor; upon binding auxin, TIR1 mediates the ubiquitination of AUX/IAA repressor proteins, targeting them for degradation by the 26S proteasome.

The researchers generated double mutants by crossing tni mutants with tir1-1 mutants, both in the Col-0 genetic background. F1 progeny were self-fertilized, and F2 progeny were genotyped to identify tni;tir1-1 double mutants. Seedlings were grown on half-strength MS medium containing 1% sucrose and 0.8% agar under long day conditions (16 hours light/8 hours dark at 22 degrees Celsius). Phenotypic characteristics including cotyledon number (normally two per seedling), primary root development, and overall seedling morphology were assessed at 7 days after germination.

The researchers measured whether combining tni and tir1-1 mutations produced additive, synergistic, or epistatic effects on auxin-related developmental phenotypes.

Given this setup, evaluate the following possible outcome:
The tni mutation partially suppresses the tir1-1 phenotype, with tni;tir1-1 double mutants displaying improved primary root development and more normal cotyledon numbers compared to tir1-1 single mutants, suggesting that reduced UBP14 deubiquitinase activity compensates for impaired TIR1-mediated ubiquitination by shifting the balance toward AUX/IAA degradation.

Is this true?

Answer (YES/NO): NO